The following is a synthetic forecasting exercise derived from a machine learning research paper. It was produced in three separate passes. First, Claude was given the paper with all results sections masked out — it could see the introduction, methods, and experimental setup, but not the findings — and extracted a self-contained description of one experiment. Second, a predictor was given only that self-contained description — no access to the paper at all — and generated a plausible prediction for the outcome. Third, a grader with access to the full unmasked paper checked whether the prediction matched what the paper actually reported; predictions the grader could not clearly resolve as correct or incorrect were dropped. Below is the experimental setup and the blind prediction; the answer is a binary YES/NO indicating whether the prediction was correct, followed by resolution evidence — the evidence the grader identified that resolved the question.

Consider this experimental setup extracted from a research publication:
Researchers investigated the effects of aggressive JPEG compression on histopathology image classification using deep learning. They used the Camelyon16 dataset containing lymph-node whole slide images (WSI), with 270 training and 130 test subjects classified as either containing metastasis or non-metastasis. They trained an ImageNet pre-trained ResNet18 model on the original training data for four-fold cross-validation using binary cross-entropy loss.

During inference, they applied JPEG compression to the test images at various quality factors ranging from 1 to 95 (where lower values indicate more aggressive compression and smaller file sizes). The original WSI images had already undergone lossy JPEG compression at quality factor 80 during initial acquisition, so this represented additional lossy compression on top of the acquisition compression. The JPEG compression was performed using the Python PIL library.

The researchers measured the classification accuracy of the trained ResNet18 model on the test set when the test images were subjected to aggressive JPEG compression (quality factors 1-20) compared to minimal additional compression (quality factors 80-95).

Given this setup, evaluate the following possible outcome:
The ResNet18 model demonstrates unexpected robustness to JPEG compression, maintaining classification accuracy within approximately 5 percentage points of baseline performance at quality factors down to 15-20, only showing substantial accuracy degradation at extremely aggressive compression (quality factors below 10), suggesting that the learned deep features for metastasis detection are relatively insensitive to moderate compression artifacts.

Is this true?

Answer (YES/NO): NO